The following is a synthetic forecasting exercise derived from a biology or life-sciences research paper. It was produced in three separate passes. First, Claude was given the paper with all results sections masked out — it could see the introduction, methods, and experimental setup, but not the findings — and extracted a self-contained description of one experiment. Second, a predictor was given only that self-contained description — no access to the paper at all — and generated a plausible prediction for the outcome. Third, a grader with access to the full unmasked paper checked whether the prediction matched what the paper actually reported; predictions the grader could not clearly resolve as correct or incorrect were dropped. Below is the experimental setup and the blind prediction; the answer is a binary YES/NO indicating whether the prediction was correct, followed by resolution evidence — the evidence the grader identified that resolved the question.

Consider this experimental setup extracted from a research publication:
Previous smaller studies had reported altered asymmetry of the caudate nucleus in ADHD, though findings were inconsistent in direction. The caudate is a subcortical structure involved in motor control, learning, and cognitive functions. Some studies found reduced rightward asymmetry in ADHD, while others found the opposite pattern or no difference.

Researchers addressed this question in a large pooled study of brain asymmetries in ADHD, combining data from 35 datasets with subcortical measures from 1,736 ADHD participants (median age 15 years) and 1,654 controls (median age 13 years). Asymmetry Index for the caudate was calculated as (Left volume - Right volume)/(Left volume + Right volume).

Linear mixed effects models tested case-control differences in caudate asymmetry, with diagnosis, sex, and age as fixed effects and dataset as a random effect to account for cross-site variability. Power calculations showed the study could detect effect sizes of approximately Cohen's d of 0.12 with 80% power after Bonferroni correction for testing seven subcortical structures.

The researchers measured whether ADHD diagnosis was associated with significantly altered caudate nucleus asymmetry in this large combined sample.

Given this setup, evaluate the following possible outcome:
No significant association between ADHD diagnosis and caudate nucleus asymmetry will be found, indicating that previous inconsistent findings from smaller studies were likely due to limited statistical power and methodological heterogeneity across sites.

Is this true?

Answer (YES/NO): YES